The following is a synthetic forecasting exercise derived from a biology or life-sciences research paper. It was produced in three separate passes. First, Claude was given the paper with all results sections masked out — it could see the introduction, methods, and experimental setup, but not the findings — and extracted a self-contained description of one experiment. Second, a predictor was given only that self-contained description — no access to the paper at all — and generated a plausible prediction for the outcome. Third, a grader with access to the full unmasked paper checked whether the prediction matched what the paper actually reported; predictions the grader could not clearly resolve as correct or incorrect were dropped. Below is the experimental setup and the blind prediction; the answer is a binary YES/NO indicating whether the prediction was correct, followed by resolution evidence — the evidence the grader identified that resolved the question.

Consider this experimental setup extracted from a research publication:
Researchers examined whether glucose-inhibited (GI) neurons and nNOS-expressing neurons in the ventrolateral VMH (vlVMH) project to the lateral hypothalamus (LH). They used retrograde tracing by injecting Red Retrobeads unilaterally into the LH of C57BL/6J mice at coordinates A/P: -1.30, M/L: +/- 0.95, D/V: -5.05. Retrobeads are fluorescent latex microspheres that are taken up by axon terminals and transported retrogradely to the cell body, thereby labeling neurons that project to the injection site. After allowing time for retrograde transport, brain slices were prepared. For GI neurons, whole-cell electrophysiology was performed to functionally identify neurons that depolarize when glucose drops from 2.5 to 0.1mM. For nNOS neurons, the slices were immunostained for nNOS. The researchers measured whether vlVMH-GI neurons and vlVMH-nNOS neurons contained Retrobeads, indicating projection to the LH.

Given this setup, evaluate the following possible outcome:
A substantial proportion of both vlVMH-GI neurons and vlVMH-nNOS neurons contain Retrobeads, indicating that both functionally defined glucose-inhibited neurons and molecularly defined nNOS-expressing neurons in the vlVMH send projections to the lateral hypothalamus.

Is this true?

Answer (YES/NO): NO